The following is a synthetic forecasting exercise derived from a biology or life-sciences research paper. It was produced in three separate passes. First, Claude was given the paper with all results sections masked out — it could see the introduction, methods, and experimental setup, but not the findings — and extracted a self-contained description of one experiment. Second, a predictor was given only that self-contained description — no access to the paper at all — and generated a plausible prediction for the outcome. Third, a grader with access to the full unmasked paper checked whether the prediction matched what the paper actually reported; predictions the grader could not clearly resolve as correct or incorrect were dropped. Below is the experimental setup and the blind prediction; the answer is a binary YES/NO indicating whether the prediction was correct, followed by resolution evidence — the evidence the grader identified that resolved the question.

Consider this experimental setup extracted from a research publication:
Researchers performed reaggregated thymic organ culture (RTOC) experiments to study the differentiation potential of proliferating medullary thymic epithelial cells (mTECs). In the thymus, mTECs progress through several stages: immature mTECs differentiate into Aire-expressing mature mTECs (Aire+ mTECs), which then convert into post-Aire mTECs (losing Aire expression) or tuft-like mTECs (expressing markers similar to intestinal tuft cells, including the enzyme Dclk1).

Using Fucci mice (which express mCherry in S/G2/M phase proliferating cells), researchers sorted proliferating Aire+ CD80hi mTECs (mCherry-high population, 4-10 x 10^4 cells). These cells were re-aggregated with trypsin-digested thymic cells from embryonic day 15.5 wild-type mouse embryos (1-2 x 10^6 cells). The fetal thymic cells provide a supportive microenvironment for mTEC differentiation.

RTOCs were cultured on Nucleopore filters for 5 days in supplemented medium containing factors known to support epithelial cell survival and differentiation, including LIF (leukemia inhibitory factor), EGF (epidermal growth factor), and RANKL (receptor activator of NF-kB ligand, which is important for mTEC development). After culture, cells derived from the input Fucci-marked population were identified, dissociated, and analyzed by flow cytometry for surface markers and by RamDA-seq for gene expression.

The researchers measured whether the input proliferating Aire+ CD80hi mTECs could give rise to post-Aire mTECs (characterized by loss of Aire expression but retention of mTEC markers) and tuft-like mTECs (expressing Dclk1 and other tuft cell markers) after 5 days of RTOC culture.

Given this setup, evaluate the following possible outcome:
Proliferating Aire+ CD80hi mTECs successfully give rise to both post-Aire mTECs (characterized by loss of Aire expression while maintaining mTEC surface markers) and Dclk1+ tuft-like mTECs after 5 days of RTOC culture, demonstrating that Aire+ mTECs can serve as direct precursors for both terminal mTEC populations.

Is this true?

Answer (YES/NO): YES